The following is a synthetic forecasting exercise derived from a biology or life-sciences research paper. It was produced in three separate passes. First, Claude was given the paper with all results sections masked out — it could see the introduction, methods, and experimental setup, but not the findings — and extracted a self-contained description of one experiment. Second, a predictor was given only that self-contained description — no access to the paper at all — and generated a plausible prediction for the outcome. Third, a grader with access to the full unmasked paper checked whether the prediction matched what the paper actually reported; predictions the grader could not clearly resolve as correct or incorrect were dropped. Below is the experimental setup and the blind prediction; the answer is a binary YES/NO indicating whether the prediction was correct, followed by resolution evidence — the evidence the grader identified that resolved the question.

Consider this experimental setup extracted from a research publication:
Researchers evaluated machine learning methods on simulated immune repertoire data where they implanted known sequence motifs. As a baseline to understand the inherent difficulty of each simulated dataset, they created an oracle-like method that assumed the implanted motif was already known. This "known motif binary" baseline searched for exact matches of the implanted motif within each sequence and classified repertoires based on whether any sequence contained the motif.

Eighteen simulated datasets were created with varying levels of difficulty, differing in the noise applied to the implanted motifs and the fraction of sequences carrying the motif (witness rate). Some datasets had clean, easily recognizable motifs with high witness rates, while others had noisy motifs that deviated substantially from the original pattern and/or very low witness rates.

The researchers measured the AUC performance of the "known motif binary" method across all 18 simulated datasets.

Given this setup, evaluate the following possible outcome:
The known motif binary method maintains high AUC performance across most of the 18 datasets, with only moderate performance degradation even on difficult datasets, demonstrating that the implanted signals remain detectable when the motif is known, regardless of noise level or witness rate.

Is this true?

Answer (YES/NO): NO